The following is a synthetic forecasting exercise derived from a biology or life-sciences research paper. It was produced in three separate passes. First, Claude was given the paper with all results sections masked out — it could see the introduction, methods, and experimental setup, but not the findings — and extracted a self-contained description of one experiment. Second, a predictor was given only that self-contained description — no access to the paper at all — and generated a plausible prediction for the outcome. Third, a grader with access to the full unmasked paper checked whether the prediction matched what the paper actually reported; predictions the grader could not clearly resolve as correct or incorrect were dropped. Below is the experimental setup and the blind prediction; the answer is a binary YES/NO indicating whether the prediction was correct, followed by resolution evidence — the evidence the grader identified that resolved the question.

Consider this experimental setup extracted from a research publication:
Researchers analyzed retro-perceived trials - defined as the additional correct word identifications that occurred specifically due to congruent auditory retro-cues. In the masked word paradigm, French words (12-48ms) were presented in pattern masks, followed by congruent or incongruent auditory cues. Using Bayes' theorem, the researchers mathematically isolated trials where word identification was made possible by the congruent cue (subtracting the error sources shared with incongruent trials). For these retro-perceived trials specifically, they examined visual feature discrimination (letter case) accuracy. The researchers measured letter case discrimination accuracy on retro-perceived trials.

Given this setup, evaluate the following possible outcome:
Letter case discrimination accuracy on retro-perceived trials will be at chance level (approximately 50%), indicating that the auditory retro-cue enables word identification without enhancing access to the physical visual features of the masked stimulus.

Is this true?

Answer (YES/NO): YES